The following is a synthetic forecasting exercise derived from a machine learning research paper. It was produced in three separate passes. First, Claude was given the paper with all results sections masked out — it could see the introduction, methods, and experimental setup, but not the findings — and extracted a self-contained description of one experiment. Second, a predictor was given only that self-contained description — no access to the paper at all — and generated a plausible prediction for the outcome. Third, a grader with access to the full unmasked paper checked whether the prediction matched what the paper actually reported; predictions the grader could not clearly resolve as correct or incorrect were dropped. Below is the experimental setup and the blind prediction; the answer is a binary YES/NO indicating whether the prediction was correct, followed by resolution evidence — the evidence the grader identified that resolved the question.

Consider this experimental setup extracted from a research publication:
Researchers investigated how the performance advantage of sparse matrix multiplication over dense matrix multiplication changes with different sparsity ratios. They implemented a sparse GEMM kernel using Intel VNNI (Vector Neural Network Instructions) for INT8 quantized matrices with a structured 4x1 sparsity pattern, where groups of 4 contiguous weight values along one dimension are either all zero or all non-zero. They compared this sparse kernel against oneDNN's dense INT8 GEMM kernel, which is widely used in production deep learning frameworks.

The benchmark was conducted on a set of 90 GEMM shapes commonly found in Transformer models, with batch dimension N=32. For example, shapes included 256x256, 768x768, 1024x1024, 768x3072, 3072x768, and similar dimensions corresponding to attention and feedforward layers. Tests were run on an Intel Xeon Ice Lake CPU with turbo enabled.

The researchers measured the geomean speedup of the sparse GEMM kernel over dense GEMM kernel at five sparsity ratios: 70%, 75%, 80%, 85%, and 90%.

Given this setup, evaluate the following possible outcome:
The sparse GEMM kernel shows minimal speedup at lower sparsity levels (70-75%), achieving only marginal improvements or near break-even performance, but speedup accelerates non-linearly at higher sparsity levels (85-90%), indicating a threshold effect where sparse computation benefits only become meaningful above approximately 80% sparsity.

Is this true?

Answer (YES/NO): NO